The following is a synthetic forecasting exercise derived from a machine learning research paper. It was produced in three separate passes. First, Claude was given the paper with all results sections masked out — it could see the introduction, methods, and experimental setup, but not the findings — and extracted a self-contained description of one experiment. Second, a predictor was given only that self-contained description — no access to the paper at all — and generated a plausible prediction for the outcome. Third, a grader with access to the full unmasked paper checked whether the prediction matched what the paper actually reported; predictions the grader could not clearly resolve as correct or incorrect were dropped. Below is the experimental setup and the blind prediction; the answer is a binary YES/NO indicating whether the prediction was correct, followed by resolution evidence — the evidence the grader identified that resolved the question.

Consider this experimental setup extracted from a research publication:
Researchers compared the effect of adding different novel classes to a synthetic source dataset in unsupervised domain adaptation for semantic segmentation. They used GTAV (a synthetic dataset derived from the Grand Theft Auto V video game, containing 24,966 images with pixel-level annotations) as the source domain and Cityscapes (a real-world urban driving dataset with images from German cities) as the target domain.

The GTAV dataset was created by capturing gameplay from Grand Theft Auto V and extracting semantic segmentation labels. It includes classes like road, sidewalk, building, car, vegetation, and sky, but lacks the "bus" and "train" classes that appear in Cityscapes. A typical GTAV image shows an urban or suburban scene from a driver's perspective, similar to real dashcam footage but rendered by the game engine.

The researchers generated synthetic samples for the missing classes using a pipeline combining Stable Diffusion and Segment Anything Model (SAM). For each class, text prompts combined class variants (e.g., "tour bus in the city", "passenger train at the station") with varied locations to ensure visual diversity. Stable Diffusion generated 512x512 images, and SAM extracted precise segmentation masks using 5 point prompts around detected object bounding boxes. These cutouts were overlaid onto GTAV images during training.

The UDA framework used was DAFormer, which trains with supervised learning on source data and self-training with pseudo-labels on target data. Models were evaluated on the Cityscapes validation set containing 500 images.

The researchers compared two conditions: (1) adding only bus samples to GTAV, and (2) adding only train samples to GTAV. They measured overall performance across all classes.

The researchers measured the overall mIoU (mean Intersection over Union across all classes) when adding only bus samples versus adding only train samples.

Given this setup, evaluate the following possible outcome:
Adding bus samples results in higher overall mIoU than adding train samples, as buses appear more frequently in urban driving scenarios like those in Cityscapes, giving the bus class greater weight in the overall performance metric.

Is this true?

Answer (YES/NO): YES